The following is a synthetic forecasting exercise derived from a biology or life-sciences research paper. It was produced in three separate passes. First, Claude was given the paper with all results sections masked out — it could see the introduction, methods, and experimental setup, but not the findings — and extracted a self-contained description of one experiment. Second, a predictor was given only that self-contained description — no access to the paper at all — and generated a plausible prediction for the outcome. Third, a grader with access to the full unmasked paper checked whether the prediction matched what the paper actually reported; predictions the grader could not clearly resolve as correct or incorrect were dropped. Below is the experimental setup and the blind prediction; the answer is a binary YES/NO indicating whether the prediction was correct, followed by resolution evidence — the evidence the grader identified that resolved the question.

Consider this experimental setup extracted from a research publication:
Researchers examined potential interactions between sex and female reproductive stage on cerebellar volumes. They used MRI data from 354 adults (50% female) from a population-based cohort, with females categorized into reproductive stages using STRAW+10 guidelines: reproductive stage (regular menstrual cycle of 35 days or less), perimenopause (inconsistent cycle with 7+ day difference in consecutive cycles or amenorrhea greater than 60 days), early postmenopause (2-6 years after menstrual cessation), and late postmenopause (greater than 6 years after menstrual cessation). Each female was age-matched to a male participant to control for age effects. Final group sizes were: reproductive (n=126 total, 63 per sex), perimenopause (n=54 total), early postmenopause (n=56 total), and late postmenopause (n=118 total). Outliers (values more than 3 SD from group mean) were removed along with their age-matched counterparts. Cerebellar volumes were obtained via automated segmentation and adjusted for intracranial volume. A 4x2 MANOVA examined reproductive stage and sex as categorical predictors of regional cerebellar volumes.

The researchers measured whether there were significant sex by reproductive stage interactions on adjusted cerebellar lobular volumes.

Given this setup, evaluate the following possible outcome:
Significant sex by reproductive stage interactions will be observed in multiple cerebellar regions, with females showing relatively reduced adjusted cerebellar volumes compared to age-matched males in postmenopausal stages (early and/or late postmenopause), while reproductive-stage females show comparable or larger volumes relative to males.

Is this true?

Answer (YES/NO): NO